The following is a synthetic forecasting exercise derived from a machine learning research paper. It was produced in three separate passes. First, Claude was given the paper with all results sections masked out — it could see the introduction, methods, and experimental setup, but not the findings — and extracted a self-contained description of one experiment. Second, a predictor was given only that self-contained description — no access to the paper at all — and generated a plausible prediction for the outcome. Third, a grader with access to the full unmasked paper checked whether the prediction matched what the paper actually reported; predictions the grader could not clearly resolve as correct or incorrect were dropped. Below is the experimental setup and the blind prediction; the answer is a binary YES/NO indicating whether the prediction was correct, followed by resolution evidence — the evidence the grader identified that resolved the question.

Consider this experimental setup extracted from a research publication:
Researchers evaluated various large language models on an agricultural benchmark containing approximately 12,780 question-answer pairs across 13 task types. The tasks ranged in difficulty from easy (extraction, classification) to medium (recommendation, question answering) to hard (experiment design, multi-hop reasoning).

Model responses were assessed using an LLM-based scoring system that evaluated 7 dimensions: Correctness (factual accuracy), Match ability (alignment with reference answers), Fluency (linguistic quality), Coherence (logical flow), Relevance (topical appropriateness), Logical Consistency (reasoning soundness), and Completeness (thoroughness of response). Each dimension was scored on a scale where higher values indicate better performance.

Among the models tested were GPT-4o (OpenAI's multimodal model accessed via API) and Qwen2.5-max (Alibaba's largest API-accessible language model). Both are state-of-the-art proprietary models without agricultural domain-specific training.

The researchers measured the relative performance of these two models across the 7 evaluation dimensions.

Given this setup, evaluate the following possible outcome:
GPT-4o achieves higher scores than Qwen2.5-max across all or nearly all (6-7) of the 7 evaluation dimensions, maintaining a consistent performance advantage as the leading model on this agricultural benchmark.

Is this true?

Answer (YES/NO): NO